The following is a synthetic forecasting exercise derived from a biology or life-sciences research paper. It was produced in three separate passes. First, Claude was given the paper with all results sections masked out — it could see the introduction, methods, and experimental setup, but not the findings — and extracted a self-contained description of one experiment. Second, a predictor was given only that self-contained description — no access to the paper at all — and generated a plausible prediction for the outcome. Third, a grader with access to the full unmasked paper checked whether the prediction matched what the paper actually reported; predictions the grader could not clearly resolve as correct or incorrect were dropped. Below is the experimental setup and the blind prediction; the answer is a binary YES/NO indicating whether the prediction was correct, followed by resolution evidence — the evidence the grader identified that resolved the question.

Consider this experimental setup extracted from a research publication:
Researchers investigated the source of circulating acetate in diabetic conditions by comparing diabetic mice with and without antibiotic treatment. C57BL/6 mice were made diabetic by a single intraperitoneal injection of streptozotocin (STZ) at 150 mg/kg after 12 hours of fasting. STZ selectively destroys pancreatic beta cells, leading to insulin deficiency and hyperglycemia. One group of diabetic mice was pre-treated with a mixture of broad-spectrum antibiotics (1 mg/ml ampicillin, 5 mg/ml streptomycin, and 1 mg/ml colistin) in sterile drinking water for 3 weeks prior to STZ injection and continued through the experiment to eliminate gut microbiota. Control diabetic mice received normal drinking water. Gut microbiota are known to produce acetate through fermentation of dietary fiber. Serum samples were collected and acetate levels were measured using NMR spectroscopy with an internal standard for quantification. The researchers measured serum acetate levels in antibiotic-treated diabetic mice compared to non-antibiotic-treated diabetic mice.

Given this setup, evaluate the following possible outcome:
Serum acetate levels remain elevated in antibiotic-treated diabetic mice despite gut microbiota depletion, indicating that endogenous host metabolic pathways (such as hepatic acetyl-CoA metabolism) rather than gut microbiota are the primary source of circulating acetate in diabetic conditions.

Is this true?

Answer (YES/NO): YES